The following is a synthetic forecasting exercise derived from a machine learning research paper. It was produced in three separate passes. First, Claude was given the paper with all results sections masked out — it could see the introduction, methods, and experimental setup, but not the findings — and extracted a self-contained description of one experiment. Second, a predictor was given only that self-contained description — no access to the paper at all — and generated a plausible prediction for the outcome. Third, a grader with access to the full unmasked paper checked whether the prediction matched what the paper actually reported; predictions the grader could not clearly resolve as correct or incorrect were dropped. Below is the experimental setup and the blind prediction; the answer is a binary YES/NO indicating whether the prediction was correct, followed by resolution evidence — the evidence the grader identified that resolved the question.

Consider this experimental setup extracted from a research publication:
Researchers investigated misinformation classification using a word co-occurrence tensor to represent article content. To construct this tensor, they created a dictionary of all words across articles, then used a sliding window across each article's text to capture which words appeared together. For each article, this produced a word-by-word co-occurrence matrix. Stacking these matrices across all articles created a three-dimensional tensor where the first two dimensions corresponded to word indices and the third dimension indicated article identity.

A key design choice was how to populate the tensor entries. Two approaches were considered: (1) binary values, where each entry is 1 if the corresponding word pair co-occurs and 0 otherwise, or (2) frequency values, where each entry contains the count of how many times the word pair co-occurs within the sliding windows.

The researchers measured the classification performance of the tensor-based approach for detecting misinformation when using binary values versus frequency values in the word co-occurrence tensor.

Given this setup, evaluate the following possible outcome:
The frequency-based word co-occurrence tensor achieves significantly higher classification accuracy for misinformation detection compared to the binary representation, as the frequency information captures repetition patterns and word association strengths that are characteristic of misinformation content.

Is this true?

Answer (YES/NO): NO